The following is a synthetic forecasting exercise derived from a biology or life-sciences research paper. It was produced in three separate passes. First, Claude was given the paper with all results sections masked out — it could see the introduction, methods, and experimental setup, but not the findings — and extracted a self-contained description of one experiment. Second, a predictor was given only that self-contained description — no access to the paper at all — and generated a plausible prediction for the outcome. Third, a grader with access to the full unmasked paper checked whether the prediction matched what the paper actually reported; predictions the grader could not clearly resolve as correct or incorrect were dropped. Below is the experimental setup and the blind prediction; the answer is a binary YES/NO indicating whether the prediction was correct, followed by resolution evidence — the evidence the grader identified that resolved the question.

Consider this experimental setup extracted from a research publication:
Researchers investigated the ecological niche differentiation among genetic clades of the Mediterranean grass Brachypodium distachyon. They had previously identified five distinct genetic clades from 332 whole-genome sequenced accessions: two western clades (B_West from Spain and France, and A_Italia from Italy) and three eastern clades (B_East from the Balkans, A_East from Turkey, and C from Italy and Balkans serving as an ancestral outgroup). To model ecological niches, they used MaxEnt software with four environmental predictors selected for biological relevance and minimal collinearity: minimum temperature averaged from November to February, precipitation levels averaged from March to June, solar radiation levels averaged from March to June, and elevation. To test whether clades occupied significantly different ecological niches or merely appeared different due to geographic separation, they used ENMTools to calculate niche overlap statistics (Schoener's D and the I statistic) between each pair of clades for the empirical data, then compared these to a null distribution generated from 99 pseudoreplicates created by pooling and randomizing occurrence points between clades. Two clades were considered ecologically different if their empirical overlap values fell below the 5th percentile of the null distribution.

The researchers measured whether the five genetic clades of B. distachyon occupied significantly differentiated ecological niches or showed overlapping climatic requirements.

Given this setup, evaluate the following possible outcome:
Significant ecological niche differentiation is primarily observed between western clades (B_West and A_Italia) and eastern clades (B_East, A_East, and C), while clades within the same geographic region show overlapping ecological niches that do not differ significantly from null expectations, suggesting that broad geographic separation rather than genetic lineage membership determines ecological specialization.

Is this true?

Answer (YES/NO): NO